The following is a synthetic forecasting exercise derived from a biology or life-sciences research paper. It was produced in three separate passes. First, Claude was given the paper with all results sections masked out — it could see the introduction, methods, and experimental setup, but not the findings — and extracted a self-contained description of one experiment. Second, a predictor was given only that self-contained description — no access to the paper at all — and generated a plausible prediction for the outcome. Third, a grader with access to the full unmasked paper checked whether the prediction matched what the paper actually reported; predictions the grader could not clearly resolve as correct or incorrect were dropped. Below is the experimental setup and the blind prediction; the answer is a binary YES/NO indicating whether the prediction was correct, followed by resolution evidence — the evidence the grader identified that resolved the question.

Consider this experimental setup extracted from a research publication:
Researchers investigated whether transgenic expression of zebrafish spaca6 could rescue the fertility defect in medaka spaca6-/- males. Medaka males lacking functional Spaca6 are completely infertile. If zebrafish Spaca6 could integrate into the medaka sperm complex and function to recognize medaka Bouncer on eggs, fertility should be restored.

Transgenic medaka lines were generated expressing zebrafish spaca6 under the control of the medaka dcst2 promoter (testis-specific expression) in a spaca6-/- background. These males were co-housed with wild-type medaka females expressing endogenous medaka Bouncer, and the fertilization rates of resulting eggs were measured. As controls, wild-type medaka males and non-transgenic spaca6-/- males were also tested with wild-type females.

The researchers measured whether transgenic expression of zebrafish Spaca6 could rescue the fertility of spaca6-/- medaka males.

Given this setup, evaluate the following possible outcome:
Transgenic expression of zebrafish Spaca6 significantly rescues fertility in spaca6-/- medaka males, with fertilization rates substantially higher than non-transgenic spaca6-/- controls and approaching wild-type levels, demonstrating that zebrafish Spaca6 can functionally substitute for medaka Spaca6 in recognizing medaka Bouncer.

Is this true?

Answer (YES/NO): NO